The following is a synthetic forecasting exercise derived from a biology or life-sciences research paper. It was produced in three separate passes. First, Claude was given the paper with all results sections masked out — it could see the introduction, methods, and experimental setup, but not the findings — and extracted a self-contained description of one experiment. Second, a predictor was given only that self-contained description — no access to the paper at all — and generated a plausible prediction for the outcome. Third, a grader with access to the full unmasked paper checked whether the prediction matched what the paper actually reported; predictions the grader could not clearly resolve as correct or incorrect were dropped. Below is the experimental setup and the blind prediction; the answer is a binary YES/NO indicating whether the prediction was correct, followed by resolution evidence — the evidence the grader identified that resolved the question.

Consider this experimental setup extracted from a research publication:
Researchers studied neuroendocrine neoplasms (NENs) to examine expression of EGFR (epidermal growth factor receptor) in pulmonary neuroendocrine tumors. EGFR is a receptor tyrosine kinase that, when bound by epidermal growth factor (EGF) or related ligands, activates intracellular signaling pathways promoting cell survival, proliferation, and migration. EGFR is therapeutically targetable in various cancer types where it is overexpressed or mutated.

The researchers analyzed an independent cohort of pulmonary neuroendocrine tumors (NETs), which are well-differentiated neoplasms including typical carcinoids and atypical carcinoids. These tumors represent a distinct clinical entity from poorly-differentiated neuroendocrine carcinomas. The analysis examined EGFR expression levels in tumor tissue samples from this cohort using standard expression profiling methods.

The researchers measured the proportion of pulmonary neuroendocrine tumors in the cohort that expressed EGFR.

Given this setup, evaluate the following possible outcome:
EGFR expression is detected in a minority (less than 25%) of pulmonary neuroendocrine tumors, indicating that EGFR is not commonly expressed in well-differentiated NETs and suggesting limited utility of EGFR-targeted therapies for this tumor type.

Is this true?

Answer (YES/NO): NO